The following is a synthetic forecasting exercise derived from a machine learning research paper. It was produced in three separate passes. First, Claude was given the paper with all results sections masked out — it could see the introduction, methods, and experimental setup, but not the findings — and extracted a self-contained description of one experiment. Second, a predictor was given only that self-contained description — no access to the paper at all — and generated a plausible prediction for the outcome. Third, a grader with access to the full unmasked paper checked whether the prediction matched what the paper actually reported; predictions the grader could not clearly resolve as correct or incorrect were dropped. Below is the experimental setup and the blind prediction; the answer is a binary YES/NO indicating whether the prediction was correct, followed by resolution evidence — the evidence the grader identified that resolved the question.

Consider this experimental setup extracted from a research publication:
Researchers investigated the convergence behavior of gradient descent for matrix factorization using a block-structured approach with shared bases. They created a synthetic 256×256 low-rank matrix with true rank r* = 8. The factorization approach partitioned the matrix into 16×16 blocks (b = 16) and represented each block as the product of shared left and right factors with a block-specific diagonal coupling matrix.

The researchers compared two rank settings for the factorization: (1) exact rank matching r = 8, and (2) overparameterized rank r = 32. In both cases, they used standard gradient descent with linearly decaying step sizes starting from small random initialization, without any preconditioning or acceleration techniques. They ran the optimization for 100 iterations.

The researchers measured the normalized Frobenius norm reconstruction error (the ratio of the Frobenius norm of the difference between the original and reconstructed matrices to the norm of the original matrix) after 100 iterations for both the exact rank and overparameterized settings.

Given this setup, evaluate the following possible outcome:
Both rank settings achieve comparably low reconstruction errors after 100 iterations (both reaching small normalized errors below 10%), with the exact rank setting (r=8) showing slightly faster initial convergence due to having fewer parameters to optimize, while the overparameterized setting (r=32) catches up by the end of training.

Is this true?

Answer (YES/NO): NO